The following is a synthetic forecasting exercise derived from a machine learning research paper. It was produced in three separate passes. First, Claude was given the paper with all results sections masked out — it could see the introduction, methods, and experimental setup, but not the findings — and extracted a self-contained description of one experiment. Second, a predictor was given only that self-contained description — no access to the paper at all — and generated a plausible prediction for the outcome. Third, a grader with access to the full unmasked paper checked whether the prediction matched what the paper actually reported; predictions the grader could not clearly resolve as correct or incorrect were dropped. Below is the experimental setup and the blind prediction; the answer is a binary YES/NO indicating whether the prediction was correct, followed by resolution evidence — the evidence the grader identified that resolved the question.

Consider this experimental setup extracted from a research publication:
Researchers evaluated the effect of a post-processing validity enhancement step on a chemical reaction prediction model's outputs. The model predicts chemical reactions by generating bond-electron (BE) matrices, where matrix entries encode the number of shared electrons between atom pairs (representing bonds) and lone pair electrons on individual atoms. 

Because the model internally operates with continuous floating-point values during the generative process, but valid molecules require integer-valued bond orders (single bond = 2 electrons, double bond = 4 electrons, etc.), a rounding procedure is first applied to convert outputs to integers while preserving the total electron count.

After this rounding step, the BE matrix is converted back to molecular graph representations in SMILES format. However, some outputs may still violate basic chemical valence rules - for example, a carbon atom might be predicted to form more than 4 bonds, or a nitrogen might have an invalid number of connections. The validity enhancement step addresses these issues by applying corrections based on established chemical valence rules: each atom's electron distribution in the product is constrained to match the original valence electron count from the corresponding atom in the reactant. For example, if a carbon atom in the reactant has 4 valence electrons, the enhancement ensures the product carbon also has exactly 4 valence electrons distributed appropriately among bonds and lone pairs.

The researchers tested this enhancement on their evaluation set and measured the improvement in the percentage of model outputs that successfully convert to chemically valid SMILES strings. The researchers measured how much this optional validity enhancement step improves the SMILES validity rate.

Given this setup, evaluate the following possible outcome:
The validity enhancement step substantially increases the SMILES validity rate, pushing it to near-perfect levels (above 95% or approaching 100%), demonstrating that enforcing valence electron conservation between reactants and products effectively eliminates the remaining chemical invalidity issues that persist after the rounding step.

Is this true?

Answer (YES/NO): NO